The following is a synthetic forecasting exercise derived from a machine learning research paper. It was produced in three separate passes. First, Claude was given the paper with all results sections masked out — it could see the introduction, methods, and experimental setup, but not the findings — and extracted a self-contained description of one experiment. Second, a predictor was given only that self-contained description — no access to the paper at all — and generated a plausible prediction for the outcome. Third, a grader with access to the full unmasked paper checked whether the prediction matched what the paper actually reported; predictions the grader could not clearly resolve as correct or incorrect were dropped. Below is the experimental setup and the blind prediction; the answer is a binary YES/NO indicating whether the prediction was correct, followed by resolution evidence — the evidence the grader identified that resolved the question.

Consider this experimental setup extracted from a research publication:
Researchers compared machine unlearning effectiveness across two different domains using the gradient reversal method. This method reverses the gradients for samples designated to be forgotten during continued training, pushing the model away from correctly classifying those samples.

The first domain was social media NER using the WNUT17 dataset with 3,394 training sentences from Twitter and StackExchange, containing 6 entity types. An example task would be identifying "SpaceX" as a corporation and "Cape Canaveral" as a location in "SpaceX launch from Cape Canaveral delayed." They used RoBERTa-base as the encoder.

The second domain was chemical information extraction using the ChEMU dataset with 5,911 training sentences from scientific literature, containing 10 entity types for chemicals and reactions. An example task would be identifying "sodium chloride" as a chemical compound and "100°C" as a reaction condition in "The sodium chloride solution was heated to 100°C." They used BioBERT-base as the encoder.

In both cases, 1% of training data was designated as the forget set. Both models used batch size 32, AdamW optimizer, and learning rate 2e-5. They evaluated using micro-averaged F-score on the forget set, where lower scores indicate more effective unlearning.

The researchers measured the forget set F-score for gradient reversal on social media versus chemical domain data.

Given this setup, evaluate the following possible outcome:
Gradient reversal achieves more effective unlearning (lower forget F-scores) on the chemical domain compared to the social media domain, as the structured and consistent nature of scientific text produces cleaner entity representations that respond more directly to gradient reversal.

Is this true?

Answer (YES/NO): NO